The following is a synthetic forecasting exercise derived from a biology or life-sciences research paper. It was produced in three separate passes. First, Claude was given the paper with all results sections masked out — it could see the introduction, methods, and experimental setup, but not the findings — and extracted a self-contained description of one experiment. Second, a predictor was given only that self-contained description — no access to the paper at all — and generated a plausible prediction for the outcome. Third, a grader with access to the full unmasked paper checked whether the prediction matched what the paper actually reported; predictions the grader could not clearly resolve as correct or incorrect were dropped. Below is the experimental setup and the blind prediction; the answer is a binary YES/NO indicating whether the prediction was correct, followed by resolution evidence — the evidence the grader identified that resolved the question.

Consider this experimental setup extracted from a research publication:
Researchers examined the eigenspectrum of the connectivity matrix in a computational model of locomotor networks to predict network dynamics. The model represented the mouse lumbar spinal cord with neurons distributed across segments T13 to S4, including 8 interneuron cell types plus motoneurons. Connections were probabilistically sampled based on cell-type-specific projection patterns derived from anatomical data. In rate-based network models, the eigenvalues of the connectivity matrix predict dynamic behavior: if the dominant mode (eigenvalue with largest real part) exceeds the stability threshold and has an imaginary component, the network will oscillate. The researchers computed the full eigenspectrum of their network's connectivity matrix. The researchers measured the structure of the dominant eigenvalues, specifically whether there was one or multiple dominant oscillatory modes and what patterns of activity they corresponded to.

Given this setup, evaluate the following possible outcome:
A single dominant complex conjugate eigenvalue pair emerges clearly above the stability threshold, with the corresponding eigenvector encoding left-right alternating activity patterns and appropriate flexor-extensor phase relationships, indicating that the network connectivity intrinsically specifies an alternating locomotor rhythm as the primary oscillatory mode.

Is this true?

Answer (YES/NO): NO